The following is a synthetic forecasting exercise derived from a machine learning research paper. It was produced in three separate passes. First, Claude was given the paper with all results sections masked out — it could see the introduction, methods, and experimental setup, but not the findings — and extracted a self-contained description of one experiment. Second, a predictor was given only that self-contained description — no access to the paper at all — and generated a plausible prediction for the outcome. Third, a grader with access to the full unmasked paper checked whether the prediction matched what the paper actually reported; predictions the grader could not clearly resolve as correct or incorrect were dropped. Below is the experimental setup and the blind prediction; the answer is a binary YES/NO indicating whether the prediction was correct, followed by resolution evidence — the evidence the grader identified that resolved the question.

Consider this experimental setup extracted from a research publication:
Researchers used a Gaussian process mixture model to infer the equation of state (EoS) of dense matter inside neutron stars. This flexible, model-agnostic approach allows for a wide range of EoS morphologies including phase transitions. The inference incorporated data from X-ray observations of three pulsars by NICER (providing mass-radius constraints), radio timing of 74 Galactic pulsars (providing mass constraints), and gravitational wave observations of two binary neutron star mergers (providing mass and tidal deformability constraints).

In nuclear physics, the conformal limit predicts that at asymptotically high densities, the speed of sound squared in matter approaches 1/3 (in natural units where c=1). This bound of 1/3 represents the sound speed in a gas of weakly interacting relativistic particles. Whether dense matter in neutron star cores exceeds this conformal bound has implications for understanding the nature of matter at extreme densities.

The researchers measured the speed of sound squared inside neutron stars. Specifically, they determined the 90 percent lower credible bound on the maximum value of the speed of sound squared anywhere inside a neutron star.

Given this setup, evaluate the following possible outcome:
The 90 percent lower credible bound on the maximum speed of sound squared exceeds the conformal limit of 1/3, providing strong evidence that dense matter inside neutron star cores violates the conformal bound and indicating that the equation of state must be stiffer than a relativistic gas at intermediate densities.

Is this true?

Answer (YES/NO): YES